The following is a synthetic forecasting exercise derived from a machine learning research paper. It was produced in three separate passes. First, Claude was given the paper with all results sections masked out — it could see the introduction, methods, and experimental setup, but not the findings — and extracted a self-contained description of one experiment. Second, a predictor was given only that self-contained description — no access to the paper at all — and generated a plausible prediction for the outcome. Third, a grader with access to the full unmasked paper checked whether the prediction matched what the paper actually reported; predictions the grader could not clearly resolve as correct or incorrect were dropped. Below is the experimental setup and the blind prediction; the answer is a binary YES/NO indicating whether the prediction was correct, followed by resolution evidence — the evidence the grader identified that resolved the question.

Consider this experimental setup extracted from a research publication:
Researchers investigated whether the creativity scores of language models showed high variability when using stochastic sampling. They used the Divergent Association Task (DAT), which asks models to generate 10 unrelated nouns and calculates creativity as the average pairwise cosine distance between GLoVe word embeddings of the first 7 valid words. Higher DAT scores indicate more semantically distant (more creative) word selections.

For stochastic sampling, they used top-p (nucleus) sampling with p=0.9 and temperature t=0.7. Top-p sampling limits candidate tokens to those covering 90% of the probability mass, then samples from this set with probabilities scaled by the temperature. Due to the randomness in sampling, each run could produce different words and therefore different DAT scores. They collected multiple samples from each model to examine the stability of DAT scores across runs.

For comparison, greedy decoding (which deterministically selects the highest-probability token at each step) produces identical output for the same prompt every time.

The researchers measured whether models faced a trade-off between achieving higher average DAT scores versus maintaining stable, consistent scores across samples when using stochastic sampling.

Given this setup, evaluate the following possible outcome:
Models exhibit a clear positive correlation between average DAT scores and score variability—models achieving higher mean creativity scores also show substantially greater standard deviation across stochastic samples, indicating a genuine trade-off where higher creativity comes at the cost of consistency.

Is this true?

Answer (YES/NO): NO